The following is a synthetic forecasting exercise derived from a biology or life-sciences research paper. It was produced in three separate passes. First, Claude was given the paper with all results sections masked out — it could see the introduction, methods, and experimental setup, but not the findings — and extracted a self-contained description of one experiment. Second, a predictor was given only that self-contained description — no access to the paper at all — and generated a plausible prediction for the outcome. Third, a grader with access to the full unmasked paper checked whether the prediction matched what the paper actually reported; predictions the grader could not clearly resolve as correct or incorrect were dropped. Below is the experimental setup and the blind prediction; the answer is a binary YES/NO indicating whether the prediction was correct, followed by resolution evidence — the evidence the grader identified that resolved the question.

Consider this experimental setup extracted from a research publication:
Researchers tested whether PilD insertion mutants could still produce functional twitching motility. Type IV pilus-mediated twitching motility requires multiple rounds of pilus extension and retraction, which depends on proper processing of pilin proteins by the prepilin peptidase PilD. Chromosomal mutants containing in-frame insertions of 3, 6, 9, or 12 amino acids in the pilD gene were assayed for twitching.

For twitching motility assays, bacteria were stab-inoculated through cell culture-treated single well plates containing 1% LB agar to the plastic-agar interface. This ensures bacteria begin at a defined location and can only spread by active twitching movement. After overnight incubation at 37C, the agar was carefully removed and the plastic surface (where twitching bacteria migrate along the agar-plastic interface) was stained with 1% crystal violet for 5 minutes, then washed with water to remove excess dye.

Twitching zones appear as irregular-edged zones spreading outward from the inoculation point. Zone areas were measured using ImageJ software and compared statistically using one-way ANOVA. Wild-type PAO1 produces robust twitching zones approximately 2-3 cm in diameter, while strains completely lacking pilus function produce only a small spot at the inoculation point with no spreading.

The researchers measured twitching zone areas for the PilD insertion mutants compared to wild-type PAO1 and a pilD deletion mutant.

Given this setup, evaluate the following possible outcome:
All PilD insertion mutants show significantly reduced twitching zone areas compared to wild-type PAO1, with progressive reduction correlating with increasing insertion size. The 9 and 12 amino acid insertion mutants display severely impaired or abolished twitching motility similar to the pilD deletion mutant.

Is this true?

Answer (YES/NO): NO